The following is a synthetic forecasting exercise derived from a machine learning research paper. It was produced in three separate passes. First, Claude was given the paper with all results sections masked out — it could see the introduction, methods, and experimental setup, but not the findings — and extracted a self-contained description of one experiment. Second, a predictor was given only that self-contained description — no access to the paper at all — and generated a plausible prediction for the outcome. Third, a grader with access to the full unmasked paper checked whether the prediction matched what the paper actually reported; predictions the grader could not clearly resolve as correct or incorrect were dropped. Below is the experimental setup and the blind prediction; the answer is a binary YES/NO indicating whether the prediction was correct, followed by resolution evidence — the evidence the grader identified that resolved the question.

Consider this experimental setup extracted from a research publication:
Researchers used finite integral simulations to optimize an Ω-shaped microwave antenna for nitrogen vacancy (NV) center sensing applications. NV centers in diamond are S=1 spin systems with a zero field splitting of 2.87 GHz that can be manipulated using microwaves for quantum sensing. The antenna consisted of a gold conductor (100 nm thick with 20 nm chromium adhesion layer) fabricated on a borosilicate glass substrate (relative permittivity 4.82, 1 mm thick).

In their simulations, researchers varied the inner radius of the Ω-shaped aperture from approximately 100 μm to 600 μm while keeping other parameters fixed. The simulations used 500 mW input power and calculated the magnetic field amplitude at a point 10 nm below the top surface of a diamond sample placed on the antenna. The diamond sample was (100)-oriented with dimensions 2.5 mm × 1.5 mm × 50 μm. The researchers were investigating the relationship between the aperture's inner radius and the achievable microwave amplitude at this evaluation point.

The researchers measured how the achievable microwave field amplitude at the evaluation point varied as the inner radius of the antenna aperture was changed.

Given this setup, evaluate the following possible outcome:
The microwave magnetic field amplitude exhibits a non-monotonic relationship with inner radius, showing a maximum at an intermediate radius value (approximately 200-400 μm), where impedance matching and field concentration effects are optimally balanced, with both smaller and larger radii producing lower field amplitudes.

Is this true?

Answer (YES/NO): NO